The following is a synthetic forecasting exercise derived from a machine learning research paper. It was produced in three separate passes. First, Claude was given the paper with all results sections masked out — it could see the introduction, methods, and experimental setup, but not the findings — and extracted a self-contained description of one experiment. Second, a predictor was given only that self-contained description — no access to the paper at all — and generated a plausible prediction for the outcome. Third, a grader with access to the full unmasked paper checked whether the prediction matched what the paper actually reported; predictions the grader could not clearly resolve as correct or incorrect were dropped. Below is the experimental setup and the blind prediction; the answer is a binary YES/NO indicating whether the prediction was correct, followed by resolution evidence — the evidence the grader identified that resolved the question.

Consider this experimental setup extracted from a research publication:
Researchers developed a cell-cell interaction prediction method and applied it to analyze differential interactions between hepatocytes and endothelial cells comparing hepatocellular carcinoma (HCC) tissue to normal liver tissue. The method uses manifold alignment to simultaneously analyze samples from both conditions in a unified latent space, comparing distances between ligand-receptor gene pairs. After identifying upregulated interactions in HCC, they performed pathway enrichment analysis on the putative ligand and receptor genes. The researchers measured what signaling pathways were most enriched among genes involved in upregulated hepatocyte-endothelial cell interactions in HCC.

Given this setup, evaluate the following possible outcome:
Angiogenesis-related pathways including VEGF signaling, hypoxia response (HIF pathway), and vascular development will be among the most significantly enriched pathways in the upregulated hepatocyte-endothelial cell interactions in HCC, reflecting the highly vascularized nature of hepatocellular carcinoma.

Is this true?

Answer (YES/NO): NO